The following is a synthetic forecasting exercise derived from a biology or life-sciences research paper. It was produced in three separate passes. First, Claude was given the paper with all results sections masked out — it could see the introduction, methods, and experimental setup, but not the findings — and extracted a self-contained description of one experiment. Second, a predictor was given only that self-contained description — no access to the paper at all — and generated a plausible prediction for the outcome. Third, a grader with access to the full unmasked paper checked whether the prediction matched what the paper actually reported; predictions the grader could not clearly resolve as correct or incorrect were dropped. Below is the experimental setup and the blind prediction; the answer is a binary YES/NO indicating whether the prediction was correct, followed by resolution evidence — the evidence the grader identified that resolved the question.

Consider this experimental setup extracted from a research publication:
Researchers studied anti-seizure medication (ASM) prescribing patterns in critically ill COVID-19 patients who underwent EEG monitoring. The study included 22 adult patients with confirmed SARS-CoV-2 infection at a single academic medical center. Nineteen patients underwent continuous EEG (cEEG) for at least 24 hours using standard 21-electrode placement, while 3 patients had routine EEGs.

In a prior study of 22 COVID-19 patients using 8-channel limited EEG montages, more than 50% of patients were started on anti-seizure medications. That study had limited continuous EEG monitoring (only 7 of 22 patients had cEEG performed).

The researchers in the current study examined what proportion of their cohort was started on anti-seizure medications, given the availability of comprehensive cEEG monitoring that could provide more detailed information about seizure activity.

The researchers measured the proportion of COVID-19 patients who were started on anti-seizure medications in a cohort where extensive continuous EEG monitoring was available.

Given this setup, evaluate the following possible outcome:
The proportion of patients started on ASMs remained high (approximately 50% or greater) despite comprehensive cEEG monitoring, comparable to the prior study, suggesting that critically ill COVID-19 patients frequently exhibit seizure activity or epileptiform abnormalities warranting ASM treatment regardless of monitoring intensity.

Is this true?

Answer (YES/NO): NO